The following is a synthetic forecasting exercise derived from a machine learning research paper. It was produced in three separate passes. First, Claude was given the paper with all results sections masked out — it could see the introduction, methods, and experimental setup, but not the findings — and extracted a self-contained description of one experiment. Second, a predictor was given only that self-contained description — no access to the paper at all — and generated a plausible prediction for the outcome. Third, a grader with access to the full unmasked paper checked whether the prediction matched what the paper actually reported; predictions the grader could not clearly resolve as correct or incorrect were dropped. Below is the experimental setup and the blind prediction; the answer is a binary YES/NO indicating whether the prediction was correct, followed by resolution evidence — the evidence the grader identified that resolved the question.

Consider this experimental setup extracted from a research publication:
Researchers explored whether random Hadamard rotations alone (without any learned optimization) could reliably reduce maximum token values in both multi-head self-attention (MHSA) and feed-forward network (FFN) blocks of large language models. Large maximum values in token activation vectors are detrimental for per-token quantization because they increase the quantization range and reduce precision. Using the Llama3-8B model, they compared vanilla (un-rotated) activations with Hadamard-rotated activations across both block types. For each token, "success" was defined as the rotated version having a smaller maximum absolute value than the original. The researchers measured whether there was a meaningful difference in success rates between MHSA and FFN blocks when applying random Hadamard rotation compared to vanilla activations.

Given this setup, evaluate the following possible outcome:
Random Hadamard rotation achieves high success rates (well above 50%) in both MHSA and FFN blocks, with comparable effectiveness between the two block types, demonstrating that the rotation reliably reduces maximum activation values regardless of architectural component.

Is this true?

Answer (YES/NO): YES